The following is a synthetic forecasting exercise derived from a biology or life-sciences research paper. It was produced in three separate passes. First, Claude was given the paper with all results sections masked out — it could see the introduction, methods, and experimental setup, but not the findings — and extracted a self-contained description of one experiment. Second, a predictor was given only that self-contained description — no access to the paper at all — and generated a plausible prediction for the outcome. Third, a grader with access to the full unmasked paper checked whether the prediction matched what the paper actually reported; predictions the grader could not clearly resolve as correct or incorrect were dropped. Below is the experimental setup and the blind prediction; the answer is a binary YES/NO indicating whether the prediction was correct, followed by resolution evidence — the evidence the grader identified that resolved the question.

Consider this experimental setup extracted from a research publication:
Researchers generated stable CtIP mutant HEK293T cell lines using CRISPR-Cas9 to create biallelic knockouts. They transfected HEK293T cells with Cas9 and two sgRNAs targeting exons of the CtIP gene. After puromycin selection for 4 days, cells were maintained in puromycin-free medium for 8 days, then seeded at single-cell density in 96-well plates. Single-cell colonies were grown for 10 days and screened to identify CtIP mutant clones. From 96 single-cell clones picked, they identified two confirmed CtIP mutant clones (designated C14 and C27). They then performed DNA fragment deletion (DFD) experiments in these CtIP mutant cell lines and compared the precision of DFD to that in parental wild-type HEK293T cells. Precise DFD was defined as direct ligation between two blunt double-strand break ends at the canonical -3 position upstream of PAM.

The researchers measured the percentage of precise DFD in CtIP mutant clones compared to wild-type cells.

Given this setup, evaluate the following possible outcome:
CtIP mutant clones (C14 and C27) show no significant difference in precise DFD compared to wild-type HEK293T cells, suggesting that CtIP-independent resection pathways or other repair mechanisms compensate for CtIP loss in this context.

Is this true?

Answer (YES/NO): NO